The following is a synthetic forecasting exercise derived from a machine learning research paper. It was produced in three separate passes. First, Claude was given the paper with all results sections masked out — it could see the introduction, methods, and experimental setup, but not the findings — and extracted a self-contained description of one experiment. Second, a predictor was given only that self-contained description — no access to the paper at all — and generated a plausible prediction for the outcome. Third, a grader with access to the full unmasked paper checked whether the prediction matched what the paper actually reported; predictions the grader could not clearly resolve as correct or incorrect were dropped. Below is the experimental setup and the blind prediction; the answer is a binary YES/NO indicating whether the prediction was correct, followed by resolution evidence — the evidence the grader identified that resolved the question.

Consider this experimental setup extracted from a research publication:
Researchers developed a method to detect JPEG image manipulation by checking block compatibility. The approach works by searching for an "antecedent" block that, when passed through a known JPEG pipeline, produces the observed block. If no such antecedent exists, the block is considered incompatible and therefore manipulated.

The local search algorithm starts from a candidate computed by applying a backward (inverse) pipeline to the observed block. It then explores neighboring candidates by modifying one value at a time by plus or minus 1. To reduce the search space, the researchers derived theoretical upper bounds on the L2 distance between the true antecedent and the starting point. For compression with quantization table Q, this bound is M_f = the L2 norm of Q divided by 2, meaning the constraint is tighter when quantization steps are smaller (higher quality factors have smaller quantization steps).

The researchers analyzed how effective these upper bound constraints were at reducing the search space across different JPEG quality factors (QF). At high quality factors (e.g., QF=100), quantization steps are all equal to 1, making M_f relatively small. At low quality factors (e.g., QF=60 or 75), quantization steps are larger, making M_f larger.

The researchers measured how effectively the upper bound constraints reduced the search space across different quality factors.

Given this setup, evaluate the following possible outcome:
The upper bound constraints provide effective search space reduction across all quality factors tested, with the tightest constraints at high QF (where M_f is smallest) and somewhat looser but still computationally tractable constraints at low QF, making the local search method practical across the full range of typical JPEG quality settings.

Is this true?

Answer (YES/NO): NO